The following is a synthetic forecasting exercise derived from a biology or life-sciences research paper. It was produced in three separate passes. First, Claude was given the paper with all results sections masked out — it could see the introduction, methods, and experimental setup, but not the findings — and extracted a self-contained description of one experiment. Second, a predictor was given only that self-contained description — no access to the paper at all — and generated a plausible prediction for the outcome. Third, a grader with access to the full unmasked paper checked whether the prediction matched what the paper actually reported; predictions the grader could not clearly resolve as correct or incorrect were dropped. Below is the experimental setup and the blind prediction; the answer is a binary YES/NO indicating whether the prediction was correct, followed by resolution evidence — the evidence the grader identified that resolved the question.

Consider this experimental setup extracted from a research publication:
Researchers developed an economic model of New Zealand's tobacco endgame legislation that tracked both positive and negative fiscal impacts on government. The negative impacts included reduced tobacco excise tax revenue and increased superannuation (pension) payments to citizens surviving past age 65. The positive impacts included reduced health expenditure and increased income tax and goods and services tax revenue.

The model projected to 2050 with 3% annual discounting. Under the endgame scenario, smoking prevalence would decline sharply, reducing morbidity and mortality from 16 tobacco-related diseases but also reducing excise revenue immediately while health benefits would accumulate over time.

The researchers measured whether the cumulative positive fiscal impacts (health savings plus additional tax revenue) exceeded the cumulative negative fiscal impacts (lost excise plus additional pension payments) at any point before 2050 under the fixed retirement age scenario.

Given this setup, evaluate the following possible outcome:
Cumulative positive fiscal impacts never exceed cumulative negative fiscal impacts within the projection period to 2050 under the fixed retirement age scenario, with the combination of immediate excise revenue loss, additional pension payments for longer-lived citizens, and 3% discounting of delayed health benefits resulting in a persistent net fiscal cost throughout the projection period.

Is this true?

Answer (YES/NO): YES